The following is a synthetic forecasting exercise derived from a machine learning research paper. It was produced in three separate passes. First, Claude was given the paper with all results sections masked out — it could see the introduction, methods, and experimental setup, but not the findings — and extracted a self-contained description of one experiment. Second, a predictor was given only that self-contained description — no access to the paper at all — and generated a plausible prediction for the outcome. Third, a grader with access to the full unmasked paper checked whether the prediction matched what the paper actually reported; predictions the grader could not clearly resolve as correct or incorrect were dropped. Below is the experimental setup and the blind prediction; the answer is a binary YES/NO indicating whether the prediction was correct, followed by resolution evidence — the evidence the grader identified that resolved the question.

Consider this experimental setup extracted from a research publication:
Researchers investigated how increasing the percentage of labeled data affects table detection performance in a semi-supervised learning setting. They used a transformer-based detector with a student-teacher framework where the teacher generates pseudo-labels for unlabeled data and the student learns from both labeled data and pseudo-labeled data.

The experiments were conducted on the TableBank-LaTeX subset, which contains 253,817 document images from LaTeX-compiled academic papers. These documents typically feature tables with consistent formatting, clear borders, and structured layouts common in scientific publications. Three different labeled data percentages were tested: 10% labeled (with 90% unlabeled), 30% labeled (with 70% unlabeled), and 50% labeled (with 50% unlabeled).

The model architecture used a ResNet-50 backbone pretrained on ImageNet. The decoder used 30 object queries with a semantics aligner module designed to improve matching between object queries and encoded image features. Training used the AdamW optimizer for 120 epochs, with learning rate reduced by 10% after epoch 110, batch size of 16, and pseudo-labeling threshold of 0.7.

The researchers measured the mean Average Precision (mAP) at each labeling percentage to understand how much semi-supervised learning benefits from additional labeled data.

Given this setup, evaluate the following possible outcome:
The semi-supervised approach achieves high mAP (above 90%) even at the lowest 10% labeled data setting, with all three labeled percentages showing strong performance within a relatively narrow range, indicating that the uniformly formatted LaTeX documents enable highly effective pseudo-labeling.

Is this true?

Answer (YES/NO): YES